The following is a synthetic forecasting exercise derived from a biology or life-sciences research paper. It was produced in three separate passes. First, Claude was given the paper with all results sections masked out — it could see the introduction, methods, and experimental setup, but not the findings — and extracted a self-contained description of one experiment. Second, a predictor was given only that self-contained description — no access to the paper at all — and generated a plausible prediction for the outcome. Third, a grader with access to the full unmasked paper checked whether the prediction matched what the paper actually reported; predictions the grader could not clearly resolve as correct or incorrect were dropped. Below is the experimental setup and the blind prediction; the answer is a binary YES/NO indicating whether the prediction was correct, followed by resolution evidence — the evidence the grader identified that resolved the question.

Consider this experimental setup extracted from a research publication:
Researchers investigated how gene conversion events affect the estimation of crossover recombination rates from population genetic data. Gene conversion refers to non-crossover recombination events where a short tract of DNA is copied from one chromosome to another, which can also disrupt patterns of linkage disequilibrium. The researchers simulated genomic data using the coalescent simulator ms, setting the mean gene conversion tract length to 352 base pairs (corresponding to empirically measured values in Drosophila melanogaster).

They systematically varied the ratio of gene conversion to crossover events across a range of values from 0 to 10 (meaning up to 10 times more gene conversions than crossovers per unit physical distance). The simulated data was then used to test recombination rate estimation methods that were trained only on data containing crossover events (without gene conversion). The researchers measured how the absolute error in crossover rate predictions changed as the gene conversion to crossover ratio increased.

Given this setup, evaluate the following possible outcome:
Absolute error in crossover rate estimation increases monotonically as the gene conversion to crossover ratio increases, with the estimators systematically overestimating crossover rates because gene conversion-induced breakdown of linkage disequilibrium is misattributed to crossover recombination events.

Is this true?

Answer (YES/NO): YES